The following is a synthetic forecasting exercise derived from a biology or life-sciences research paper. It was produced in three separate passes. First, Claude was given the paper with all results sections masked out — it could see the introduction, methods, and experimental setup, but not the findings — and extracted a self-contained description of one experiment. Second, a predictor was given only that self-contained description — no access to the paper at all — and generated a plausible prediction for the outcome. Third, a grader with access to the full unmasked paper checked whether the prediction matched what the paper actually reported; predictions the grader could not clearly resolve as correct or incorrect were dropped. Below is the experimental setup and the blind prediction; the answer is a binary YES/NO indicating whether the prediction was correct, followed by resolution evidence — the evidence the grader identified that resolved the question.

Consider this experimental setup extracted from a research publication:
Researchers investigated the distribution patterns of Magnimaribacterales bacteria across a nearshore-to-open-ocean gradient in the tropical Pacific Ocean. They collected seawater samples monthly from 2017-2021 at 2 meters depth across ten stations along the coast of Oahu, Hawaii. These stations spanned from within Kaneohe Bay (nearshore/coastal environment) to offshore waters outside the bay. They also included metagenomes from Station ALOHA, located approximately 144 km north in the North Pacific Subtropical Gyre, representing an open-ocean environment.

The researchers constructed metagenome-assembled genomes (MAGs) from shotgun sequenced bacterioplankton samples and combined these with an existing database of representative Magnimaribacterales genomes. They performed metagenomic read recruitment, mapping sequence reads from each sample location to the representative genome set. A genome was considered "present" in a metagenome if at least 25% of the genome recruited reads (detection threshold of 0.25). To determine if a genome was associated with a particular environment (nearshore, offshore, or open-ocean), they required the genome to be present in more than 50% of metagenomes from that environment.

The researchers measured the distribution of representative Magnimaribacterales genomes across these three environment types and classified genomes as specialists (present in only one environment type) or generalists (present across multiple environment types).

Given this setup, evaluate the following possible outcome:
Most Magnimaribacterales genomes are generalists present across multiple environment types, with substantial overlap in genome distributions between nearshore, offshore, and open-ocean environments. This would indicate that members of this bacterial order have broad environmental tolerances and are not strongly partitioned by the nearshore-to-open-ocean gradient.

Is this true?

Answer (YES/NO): NO